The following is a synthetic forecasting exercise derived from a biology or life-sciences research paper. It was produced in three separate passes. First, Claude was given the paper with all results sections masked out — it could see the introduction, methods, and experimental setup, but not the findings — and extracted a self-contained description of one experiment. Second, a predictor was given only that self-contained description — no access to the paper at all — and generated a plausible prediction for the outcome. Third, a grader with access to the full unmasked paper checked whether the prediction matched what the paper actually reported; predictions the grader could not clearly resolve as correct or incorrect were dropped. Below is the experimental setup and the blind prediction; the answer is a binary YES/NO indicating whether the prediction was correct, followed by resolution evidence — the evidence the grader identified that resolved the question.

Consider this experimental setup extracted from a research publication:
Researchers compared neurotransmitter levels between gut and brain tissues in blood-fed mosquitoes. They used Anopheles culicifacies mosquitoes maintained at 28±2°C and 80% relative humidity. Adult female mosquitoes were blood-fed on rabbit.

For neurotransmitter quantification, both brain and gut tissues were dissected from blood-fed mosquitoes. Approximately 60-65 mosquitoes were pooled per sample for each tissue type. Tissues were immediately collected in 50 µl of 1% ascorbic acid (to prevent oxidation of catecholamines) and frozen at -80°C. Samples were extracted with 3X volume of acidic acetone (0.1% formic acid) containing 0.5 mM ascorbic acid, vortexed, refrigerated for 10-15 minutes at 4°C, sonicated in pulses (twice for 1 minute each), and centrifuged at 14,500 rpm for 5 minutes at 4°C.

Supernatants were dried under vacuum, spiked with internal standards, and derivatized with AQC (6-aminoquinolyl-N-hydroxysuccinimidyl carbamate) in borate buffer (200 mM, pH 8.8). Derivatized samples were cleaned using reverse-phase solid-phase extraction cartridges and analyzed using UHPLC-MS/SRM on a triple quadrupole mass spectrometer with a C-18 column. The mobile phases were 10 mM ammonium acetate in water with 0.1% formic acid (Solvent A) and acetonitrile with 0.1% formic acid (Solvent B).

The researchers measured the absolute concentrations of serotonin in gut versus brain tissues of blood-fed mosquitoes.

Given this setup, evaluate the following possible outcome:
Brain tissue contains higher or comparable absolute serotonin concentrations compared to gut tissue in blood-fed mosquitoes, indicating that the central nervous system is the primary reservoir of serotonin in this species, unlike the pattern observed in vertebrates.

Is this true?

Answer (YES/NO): NO